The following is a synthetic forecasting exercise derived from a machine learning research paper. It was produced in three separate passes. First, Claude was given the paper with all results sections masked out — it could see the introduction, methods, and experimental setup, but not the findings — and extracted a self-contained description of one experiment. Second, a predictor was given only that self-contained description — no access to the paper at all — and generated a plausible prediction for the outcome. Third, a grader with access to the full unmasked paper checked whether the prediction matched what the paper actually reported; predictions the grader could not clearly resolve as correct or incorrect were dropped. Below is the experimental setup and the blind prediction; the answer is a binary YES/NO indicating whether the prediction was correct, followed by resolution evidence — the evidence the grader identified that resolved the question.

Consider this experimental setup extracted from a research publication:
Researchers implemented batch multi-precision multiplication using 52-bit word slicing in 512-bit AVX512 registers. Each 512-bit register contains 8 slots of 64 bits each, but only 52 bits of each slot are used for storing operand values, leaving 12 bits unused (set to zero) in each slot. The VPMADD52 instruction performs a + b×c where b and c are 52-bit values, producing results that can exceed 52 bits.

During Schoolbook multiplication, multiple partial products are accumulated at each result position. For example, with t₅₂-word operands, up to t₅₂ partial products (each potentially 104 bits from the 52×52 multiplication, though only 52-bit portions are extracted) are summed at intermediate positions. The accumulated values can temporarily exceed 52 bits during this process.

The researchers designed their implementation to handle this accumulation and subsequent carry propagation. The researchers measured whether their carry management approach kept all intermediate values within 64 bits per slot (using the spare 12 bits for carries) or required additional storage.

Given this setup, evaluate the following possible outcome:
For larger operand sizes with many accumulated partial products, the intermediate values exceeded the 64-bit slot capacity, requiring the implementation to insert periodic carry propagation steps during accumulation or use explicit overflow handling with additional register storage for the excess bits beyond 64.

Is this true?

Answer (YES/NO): NO